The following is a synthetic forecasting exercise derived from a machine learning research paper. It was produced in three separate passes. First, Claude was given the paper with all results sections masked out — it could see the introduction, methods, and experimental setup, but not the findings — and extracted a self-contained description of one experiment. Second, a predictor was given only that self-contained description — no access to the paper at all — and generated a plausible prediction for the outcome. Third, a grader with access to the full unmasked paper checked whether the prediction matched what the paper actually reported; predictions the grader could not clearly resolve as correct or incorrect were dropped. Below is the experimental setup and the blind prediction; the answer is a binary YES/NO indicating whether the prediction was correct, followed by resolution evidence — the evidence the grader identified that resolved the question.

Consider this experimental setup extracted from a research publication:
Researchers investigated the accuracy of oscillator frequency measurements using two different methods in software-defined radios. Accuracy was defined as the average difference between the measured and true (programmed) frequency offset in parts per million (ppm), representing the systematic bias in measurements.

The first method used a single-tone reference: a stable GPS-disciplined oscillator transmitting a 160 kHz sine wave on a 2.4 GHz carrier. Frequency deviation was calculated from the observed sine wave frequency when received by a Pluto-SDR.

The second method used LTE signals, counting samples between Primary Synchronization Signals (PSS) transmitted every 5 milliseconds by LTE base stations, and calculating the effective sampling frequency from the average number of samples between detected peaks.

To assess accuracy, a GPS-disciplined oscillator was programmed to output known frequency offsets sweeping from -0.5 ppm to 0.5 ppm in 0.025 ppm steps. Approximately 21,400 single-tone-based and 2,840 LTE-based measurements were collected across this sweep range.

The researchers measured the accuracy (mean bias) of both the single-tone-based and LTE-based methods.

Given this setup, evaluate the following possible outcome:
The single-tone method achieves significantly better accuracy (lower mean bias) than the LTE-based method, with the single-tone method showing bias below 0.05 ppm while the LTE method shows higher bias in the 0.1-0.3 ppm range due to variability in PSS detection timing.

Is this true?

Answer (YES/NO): NO